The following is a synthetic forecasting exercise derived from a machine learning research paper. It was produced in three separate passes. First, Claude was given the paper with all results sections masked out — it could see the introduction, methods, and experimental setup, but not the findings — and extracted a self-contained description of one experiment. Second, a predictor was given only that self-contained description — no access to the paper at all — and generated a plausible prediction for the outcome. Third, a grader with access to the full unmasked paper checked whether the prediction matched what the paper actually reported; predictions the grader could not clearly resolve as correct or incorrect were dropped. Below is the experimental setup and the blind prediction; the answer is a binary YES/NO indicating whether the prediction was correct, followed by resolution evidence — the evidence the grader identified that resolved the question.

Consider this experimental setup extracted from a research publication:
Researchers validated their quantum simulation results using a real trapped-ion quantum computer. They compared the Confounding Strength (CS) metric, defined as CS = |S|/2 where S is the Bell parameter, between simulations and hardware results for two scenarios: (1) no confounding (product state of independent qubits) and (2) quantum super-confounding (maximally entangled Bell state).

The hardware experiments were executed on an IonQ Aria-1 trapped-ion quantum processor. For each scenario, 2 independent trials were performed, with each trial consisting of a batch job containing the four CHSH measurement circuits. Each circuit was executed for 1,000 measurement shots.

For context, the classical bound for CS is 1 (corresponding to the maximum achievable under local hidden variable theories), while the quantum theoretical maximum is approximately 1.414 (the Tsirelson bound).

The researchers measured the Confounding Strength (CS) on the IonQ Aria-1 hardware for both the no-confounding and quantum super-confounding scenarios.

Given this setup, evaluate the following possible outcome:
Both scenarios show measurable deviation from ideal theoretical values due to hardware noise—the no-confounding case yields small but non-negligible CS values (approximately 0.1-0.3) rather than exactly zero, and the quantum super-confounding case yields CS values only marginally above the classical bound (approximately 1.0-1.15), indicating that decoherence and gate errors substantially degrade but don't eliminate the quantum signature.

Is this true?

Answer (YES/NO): NO